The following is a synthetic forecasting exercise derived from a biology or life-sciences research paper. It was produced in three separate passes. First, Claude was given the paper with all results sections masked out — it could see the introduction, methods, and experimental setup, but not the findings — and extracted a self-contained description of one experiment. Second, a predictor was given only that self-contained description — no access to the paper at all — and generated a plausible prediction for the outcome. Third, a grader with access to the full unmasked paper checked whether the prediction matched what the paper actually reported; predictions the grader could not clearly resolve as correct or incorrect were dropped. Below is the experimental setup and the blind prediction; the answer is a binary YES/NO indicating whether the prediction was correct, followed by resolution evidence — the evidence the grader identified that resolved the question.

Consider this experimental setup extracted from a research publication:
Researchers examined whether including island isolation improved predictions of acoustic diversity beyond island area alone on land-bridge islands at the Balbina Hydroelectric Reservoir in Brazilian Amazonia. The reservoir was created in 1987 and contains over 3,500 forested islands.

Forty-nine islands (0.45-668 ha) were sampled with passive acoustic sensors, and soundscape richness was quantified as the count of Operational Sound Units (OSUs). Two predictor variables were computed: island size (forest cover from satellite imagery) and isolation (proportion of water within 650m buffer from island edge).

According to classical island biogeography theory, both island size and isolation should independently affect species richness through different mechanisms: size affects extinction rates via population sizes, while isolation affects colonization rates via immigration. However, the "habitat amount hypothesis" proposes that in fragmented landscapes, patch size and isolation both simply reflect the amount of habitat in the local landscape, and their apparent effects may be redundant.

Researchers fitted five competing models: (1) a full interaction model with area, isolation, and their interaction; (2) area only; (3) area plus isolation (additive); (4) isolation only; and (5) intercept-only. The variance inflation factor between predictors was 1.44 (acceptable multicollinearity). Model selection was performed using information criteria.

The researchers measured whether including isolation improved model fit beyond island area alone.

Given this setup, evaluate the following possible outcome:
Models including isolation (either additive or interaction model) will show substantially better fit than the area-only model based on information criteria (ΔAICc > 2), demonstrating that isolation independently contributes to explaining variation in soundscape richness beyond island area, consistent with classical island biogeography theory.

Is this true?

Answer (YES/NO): NO